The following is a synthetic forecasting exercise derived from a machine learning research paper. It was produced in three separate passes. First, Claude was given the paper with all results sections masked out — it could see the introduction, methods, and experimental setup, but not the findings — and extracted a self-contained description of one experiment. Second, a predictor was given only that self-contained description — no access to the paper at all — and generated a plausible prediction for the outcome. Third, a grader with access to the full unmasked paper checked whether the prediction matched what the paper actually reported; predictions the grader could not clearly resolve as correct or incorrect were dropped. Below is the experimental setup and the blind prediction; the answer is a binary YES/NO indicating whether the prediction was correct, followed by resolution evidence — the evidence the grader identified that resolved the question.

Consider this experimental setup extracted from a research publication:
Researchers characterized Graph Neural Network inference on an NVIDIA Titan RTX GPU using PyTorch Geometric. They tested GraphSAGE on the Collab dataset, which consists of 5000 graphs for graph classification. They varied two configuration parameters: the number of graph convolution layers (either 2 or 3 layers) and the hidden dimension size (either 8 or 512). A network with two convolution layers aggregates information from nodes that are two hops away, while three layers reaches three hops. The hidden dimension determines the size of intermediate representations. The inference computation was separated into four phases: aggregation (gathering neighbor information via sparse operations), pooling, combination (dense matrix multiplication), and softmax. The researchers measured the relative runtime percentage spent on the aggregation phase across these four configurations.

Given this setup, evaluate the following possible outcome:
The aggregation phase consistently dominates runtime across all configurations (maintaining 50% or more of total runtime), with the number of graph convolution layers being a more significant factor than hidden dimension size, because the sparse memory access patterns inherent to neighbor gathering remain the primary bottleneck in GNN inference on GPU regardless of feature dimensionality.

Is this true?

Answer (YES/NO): NO